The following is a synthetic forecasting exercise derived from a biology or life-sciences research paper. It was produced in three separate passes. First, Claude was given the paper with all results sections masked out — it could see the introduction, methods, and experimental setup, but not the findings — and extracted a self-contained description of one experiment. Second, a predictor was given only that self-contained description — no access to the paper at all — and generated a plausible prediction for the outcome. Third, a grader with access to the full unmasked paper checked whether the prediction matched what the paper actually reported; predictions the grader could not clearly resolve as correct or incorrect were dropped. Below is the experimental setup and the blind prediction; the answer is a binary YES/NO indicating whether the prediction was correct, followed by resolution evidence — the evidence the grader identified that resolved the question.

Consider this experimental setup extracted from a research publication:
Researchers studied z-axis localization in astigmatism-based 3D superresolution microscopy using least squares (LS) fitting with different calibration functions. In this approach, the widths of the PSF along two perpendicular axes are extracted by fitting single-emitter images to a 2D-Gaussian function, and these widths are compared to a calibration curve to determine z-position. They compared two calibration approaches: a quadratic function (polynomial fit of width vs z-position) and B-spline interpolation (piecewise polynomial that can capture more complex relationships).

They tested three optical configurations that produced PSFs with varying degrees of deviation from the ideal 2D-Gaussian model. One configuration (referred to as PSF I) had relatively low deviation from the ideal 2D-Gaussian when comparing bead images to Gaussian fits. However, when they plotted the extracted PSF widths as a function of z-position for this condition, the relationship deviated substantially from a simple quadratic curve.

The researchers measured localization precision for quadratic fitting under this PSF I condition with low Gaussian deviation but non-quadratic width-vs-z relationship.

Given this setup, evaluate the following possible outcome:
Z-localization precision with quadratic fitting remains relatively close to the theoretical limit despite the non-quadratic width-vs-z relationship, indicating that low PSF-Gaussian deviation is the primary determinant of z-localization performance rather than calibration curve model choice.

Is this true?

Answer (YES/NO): NO